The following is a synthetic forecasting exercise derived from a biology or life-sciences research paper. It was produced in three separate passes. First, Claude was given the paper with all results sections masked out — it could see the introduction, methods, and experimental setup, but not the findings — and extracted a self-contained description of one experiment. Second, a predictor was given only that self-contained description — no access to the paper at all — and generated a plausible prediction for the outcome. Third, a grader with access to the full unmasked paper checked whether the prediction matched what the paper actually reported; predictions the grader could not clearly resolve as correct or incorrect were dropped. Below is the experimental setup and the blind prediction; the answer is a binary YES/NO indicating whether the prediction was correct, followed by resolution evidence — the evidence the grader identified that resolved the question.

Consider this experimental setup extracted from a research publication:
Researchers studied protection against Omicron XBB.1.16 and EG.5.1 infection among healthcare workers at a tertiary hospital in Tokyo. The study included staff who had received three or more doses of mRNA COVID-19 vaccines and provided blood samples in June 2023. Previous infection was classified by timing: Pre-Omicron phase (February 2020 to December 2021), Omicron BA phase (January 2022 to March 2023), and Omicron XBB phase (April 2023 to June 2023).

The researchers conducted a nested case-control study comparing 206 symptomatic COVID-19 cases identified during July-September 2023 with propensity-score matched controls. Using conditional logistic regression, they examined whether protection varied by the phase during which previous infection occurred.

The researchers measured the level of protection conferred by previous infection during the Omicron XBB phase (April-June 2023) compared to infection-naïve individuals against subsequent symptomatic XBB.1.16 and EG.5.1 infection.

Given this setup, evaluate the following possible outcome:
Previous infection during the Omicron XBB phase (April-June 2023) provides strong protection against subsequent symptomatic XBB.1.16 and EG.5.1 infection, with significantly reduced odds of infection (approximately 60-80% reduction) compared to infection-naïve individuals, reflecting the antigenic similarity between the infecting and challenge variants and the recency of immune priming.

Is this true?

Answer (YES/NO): NO